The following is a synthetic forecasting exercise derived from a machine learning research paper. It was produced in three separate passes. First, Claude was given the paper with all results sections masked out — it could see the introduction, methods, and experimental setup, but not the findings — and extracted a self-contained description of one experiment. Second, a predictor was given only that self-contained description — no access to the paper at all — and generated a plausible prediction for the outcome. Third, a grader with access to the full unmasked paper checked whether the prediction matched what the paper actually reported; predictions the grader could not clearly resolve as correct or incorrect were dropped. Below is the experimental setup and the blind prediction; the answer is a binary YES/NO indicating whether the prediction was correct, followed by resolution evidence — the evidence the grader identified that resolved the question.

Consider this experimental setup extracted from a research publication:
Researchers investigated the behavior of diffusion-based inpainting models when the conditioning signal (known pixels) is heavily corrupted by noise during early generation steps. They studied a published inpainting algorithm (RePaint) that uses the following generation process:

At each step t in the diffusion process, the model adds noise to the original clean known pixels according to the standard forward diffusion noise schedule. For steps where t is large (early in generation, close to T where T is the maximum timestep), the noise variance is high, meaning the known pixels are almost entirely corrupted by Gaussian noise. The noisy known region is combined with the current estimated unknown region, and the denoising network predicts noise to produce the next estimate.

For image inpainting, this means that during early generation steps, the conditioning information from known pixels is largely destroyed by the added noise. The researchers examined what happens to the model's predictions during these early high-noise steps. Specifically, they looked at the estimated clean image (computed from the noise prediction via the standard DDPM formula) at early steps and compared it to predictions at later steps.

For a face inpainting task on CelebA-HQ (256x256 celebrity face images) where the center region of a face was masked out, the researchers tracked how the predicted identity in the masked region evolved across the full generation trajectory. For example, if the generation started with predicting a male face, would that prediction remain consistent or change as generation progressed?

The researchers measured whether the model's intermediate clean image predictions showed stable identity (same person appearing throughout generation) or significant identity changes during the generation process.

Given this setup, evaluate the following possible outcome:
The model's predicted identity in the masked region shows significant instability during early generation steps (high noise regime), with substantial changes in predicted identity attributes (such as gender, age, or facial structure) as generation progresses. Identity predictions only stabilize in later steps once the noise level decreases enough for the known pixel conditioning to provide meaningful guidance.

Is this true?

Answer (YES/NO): YES